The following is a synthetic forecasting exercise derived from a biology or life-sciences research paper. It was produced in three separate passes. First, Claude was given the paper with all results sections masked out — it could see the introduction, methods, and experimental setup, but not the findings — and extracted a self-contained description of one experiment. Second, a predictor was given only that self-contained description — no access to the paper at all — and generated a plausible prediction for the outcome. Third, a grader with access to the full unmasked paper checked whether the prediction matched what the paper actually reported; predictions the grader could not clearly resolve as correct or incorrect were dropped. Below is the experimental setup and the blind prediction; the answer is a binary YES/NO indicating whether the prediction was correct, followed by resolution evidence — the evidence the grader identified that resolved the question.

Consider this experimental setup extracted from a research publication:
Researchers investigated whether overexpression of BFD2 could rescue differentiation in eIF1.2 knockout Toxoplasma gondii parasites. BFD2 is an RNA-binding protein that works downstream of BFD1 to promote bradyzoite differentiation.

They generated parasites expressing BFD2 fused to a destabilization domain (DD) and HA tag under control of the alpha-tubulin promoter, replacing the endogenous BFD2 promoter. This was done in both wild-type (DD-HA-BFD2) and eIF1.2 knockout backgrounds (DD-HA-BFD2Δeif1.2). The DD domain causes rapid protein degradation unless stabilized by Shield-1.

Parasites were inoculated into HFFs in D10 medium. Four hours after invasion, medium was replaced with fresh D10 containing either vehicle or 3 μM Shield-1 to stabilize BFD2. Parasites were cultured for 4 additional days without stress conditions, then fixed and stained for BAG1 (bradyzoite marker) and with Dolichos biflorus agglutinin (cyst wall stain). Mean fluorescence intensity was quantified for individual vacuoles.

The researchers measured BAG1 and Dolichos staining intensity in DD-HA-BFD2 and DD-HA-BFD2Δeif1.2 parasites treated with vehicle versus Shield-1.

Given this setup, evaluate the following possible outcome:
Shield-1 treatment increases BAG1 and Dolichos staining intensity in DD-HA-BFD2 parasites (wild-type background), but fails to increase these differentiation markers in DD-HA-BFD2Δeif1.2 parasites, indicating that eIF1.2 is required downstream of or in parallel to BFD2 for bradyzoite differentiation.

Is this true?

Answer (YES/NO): NO